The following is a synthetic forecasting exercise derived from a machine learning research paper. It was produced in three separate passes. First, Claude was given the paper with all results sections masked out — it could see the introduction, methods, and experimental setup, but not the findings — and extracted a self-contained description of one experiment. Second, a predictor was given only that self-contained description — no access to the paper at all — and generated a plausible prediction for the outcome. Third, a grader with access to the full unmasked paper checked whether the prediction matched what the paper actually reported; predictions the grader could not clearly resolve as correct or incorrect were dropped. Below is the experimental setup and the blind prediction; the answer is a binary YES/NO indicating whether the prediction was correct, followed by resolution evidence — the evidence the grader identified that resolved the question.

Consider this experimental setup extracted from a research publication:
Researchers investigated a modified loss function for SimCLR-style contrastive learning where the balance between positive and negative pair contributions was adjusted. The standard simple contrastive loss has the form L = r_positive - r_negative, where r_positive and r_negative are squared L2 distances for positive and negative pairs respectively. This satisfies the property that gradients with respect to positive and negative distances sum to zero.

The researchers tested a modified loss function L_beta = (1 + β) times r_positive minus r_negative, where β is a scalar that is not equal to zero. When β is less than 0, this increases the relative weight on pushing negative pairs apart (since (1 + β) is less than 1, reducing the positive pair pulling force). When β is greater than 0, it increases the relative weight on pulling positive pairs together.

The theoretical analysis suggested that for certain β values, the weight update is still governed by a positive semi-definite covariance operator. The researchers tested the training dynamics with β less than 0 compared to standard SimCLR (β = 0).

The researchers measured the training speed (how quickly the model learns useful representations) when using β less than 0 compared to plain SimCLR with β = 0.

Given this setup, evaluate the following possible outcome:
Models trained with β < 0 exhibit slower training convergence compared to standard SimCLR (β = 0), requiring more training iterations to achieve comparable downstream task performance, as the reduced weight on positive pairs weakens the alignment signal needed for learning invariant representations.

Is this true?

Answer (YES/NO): NO